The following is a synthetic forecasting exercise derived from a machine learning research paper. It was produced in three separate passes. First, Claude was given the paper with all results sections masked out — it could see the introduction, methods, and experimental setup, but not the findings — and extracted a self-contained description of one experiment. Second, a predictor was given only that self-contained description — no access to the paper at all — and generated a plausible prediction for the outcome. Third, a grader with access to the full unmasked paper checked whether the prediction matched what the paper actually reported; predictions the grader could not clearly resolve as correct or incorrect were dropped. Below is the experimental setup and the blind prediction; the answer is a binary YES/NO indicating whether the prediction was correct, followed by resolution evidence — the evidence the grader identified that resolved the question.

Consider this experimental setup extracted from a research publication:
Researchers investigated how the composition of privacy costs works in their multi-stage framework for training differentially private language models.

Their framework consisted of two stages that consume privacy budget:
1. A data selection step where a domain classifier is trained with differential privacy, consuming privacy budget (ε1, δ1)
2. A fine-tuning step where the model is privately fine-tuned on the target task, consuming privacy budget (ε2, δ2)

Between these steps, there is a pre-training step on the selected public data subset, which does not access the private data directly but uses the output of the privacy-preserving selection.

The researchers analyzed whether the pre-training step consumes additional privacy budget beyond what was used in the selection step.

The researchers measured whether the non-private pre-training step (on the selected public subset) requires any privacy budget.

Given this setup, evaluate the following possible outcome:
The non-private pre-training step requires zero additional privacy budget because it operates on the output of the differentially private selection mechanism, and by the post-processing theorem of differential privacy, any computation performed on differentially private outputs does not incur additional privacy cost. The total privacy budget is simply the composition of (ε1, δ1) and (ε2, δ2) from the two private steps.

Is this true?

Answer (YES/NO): YES